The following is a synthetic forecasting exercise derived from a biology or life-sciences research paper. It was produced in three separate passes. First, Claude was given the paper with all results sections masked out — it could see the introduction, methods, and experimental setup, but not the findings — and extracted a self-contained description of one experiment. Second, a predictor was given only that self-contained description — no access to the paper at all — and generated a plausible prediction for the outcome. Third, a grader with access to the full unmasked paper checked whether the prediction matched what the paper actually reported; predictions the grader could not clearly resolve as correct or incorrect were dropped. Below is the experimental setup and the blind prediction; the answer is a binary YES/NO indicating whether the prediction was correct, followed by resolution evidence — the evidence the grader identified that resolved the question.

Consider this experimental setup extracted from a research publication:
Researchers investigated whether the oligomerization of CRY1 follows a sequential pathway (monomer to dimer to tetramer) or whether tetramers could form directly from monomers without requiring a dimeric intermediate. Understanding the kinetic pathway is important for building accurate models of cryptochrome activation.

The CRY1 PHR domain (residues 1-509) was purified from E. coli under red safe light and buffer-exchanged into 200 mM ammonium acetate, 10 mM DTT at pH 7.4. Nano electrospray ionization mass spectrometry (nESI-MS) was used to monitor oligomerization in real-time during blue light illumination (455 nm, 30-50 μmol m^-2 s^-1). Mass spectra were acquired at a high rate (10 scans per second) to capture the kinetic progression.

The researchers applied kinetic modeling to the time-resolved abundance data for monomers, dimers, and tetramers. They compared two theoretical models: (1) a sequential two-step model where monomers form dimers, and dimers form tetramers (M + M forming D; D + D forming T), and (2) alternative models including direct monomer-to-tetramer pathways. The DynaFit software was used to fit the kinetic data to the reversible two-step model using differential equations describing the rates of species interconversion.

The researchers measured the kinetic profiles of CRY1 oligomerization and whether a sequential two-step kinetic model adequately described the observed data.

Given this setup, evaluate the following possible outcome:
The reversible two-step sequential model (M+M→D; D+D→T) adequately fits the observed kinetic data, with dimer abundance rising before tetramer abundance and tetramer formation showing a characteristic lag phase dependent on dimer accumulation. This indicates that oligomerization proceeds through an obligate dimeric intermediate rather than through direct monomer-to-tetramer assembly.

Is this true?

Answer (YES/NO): YES